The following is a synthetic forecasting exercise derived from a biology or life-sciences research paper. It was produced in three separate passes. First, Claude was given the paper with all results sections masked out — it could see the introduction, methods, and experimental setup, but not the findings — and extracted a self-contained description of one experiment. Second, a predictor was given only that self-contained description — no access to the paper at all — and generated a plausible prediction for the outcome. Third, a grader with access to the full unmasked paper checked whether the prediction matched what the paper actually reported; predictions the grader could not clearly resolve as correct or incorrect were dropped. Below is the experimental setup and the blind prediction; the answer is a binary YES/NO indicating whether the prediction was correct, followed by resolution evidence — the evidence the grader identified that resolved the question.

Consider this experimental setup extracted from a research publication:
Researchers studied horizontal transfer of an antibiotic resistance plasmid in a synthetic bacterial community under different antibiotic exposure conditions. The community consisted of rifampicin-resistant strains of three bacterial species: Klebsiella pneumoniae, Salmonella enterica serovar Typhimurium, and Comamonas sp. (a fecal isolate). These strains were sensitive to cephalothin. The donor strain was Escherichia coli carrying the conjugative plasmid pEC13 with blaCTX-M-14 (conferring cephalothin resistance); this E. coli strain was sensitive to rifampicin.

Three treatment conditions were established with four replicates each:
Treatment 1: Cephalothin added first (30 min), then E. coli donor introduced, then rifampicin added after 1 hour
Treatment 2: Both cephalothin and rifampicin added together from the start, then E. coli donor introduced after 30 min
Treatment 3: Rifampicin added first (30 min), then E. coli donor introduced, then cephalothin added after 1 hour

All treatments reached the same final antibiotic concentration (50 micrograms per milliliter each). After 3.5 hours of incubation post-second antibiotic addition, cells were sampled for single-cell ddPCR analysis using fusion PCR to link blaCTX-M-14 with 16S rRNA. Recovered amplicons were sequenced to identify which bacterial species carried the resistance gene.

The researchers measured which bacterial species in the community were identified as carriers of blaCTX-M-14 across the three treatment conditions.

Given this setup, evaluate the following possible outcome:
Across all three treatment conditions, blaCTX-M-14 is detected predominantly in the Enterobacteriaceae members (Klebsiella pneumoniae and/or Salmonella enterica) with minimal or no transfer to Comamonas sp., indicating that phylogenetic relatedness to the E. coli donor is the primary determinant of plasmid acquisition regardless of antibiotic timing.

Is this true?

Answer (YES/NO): NO